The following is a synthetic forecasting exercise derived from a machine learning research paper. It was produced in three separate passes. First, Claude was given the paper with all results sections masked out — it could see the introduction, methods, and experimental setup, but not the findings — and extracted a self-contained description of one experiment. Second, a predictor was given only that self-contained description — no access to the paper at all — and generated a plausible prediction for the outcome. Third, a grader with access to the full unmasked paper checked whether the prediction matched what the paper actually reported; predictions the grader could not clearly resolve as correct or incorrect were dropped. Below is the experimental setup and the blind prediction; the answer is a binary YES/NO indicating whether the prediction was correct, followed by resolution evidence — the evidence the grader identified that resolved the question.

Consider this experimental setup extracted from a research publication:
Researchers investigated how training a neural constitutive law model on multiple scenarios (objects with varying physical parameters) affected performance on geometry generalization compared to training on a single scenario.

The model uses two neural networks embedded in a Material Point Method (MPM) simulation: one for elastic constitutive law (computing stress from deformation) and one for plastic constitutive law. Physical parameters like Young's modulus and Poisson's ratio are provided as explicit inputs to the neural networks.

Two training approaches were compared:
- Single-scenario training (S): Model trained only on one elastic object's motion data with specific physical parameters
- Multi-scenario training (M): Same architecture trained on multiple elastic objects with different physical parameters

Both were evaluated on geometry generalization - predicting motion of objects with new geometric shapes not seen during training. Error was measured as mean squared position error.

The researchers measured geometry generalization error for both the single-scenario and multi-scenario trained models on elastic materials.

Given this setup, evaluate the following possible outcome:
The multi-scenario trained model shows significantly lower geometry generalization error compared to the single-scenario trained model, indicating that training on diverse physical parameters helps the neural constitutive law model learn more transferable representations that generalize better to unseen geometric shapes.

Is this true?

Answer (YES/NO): NO